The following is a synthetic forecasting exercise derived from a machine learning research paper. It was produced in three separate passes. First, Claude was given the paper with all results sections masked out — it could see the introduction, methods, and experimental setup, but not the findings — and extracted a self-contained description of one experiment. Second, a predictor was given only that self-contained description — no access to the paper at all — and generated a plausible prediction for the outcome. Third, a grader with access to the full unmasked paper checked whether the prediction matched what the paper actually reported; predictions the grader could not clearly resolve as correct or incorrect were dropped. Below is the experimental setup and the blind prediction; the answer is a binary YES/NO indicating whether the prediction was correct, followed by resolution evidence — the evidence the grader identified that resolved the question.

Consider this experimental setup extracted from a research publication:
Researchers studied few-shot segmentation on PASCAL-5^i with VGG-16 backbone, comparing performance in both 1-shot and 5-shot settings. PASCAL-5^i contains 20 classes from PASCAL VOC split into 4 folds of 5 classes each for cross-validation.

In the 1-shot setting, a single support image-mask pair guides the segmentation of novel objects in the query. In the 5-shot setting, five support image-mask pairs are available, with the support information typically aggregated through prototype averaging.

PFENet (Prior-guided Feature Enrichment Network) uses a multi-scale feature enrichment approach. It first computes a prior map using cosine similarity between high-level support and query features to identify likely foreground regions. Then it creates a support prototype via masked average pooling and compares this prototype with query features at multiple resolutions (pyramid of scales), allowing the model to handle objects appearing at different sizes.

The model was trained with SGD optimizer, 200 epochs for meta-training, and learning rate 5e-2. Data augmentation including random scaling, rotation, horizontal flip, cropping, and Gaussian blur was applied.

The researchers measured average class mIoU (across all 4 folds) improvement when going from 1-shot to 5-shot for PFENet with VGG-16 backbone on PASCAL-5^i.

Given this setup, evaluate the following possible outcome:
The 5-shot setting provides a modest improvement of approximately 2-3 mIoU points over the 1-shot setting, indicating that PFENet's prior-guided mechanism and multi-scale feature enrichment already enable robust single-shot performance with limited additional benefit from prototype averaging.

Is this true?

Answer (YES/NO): NO